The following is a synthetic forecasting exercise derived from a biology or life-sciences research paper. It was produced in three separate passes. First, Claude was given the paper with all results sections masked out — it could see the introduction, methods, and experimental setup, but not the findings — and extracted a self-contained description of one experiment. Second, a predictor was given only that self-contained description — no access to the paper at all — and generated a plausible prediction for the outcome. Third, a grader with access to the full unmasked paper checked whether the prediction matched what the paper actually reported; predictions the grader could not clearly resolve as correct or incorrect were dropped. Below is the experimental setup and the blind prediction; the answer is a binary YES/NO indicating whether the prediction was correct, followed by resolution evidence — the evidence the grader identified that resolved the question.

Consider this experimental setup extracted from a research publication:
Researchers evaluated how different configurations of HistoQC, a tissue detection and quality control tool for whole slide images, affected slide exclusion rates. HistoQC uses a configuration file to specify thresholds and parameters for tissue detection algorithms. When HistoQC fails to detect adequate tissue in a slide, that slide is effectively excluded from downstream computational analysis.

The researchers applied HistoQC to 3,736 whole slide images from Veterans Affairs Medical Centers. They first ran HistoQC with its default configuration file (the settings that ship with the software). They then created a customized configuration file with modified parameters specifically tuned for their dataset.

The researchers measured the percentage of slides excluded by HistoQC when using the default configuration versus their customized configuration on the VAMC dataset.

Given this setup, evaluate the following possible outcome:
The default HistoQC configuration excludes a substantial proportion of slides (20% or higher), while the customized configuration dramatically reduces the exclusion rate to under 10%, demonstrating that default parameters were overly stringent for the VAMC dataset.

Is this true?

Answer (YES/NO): NO